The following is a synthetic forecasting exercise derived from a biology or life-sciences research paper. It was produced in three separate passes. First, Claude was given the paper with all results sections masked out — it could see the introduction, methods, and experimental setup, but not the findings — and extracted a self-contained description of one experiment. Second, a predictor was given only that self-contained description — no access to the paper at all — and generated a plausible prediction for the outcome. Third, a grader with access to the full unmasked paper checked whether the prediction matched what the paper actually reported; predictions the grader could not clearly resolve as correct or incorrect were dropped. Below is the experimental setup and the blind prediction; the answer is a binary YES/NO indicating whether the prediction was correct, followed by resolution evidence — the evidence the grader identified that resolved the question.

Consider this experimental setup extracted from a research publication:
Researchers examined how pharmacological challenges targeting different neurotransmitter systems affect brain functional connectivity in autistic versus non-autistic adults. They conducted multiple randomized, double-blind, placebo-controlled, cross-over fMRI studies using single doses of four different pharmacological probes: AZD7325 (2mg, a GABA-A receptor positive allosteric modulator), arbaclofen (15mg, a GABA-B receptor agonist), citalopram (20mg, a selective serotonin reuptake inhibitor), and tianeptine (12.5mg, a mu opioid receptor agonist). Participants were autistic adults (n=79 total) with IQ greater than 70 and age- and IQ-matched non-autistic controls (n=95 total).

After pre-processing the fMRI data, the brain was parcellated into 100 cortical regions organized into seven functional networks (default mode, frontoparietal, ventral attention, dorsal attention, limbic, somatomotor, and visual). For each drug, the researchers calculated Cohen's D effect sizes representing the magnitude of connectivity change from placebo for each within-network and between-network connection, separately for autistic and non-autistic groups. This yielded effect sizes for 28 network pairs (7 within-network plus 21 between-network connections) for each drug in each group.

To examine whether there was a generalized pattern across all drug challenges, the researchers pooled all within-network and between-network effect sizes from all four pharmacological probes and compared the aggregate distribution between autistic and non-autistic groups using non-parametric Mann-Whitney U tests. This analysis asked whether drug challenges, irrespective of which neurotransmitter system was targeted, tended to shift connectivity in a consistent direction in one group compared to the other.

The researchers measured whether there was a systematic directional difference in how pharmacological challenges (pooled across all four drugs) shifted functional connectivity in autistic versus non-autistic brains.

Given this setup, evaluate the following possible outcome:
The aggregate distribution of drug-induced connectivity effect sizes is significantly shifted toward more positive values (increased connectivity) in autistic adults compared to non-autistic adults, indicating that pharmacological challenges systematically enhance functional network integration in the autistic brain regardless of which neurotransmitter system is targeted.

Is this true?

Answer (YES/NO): YES